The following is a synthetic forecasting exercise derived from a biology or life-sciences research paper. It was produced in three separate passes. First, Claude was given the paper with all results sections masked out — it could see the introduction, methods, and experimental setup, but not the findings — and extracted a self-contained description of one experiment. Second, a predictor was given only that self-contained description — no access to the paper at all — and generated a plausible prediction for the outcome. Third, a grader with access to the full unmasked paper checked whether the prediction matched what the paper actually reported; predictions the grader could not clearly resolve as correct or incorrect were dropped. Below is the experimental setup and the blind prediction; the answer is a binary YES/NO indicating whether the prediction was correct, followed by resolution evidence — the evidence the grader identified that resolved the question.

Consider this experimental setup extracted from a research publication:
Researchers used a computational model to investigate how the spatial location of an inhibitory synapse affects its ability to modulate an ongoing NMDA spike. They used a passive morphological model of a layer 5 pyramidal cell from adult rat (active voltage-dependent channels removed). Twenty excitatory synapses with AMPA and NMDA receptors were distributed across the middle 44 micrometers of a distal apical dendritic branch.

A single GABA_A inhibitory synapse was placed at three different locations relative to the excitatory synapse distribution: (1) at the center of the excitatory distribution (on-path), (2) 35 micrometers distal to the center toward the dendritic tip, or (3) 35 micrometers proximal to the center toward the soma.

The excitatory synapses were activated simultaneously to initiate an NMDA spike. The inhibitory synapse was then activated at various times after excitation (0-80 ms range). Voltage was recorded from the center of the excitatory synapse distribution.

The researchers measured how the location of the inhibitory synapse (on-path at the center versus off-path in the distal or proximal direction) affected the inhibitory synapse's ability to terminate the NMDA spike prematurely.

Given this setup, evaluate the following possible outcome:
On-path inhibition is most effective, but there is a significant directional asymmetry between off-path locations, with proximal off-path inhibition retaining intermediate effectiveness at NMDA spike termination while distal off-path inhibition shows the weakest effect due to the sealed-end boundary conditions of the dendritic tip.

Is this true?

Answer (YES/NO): NO